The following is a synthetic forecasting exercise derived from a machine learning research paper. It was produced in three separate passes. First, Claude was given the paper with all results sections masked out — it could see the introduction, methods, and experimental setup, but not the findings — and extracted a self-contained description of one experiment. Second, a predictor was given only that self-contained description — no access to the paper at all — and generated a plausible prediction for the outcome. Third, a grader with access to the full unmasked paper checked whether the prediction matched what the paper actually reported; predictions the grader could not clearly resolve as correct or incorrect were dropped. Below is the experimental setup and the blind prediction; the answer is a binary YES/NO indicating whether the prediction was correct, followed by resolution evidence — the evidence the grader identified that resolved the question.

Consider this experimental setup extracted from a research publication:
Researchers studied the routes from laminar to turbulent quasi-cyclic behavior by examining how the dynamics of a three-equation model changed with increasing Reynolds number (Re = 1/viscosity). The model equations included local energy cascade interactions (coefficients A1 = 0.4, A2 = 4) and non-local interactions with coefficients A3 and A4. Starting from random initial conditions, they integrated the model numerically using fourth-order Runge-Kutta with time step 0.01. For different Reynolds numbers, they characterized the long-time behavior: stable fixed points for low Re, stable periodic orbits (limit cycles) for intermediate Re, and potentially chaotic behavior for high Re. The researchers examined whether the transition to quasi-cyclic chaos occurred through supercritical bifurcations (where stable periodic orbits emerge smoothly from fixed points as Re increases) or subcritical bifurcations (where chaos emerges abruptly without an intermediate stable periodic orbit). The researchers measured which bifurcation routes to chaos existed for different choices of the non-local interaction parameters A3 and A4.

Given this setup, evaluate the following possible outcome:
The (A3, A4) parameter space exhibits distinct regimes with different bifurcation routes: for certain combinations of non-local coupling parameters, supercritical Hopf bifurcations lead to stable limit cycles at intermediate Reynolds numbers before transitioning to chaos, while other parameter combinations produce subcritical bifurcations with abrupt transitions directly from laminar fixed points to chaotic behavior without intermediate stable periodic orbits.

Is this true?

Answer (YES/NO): YES